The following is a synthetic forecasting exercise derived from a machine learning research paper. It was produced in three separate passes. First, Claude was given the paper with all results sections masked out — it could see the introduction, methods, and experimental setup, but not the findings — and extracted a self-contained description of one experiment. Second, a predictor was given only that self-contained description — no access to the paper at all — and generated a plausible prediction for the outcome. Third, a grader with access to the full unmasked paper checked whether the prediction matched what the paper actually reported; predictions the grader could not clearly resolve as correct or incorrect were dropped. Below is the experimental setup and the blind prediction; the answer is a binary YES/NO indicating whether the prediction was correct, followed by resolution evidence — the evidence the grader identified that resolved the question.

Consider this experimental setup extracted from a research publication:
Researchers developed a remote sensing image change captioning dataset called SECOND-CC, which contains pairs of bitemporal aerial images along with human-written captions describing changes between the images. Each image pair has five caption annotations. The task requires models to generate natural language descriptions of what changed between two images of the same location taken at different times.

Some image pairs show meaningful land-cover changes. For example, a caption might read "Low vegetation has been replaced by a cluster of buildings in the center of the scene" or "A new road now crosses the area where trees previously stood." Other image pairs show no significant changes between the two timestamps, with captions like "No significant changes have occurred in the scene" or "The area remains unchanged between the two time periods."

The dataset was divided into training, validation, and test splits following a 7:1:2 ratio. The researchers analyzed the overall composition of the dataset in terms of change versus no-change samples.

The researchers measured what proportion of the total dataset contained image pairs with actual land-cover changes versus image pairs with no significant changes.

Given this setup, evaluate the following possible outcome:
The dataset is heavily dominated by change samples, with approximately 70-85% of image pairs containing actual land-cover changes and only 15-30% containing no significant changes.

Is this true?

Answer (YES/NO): YES